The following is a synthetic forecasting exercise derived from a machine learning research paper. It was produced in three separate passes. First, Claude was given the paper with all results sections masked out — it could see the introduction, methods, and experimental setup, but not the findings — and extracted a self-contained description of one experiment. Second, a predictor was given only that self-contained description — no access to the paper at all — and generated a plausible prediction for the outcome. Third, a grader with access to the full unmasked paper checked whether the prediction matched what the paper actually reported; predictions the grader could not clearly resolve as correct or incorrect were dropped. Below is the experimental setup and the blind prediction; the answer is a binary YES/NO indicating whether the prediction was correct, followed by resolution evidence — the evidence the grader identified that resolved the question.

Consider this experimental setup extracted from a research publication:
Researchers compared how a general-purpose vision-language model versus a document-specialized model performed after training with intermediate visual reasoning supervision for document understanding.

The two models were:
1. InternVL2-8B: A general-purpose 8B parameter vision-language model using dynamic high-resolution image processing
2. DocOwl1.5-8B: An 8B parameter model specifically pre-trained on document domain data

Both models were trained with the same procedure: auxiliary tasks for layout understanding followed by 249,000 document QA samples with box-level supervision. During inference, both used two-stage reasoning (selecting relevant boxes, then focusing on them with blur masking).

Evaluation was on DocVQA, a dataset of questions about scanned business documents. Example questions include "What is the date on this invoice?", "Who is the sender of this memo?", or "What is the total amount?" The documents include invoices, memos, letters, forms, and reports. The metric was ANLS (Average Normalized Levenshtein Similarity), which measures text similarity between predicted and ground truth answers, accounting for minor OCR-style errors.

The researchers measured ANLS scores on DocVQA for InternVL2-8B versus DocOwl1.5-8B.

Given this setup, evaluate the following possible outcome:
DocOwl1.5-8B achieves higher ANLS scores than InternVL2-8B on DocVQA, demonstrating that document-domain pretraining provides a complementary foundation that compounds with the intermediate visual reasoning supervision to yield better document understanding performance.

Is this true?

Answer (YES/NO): NO